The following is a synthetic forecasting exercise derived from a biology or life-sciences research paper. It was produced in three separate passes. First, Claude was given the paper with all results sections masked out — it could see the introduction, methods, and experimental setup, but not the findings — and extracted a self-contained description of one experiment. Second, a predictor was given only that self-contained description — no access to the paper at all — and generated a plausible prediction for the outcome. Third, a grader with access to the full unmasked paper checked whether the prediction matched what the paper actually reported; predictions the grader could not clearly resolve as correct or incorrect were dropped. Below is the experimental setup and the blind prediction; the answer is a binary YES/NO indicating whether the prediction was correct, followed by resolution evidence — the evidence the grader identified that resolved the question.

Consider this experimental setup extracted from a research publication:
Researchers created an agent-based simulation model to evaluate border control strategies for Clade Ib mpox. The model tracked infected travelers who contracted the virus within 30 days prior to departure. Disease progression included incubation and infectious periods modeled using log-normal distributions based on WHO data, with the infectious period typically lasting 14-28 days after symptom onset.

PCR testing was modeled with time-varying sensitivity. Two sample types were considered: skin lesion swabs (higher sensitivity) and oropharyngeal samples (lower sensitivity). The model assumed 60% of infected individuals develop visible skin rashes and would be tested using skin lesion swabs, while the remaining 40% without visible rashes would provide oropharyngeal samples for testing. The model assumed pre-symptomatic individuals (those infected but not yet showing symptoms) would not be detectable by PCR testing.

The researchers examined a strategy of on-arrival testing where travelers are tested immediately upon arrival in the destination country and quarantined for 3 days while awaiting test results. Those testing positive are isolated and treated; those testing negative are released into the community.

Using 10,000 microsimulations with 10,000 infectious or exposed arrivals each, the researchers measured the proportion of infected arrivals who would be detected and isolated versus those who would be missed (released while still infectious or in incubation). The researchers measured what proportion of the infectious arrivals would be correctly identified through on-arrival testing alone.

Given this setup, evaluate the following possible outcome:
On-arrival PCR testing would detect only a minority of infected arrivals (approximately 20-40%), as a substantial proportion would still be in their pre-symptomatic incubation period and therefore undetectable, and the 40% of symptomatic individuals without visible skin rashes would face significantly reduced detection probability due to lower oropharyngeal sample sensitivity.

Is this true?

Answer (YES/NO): NO